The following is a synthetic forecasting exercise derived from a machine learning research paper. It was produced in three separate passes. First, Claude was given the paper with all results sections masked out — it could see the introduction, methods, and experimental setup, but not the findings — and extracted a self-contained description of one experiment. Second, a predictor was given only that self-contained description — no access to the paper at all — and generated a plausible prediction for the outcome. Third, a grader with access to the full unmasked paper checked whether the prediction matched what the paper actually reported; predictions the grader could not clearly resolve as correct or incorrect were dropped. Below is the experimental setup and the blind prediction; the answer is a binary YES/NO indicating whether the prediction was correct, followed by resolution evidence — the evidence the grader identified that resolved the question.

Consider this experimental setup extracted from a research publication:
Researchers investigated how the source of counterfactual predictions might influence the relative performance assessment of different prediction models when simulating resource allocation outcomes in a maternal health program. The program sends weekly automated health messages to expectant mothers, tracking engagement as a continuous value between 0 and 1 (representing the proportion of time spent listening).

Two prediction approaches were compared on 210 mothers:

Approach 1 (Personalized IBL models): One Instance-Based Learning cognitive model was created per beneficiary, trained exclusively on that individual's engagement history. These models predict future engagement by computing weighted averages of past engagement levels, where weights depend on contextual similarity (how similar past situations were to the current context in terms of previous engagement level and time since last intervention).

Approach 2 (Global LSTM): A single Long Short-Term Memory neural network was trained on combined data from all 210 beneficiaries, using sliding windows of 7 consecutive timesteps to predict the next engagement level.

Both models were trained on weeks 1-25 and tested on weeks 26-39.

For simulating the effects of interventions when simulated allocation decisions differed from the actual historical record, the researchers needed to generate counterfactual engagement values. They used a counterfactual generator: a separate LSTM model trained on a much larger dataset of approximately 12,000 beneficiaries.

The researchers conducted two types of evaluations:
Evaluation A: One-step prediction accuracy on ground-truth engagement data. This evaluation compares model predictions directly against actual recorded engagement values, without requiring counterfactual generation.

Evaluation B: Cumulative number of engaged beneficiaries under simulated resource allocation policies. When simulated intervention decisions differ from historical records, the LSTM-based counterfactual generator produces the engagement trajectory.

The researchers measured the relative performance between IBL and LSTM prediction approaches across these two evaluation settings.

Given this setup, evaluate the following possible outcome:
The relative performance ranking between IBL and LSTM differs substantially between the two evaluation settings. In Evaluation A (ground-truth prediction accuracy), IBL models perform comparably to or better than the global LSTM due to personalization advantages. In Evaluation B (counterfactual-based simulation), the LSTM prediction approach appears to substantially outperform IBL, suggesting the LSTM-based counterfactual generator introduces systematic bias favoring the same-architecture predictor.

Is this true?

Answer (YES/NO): YES